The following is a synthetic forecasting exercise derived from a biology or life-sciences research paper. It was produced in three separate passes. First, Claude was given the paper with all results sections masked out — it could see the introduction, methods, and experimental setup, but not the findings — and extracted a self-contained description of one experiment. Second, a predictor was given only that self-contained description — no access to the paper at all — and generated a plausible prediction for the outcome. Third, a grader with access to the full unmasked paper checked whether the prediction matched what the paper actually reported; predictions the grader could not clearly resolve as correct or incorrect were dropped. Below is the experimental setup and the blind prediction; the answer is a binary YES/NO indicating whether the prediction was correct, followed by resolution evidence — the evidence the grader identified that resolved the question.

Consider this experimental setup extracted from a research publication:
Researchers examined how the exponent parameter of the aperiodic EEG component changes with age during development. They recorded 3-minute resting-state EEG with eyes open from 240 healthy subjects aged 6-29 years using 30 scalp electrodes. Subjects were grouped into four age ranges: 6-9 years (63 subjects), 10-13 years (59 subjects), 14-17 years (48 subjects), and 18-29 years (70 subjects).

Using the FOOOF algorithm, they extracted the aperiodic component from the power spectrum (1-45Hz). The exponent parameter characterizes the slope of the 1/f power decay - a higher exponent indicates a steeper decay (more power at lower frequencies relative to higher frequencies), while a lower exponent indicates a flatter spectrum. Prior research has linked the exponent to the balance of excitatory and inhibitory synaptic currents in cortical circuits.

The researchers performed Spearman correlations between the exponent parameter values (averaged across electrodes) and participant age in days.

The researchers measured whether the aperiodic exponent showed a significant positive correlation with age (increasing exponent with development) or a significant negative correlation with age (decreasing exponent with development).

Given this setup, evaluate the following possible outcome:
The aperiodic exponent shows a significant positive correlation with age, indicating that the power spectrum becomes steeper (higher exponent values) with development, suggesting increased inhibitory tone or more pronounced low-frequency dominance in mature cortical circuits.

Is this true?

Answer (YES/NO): NO